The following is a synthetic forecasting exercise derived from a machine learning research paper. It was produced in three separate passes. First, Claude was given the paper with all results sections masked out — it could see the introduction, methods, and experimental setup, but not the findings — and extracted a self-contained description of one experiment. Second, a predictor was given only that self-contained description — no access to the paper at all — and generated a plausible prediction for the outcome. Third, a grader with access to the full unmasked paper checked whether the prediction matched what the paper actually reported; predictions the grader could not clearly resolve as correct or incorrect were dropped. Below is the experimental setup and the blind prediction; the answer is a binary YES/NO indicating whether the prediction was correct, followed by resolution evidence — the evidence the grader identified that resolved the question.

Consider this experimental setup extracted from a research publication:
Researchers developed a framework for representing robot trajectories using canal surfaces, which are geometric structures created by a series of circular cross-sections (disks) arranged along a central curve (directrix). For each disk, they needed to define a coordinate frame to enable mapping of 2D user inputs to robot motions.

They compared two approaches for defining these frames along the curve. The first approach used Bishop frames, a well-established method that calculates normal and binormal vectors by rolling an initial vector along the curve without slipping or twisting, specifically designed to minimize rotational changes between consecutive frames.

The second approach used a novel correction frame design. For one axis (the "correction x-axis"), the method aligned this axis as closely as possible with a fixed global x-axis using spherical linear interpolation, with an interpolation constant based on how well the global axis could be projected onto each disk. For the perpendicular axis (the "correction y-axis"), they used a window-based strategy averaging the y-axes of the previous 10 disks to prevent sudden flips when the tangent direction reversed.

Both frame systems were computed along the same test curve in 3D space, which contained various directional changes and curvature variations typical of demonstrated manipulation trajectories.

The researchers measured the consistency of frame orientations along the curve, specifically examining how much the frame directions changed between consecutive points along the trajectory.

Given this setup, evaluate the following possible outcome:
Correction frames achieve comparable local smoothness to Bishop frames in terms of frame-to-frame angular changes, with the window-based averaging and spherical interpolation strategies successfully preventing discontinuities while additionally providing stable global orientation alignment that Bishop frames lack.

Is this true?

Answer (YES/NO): NO